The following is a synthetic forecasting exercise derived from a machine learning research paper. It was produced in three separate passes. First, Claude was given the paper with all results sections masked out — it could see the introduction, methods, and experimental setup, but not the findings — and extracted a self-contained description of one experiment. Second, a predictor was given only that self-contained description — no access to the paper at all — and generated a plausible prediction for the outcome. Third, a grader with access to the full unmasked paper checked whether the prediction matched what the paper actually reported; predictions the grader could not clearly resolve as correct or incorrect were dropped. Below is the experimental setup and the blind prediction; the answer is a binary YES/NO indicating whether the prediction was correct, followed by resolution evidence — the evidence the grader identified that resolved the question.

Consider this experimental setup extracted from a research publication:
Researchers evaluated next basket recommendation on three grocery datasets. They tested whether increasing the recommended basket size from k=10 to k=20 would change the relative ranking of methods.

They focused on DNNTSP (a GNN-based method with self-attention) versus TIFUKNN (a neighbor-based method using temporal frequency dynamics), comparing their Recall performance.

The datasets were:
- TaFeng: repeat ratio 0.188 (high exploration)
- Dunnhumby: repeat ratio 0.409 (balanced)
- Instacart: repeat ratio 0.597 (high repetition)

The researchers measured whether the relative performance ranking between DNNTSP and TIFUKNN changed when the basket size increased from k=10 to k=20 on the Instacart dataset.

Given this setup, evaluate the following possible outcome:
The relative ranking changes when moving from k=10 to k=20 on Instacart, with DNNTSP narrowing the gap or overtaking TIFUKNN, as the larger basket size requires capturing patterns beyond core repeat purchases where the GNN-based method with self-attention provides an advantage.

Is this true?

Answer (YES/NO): NO